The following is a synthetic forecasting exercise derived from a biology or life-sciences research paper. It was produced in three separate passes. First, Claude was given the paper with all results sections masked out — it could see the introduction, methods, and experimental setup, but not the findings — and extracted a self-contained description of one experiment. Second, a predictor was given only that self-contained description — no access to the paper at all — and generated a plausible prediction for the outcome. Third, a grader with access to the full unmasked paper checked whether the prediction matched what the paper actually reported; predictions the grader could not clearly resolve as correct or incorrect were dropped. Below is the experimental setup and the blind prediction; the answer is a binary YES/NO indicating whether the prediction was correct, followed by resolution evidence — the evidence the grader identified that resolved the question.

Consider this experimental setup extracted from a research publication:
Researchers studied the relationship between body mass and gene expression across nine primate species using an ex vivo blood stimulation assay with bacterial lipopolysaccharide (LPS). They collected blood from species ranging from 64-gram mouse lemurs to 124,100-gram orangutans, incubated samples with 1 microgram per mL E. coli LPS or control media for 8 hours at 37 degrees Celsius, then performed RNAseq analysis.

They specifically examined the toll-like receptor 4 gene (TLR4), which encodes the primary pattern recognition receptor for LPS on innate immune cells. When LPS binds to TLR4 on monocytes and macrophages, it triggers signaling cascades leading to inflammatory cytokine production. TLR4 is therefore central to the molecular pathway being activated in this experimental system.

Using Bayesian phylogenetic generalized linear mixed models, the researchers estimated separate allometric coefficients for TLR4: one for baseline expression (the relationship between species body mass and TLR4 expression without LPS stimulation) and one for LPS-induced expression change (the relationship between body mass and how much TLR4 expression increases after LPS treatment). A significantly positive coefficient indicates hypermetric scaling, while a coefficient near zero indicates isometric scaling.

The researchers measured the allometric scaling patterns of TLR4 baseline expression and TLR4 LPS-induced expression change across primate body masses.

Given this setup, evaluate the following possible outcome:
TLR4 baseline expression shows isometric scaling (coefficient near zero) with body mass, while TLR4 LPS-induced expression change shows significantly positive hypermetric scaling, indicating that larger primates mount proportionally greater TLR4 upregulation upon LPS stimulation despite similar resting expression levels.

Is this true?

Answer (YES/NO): YES